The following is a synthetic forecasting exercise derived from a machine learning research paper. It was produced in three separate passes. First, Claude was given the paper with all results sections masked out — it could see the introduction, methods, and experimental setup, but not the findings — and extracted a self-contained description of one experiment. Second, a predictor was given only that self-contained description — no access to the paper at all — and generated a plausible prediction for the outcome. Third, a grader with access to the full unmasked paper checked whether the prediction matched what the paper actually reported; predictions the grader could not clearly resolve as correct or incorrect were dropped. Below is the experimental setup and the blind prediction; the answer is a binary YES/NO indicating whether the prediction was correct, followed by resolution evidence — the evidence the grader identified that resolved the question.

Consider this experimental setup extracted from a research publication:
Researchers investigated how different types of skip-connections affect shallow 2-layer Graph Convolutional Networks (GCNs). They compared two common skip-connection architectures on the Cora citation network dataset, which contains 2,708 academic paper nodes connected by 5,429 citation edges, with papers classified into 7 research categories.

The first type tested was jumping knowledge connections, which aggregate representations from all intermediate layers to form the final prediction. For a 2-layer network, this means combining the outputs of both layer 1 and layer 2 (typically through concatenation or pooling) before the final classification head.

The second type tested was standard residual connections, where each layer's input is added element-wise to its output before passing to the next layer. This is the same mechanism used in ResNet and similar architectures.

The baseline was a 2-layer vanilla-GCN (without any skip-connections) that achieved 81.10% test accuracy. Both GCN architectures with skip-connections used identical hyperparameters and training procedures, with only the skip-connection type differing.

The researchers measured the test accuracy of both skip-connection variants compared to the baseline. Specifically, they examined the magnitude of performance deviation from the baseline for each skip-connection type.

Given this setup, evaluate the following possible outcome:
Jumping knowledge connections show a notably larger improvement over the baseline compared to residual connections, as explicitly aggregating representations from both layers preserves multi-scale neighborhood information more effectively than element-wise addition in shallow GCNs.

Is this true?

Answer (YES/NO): NO